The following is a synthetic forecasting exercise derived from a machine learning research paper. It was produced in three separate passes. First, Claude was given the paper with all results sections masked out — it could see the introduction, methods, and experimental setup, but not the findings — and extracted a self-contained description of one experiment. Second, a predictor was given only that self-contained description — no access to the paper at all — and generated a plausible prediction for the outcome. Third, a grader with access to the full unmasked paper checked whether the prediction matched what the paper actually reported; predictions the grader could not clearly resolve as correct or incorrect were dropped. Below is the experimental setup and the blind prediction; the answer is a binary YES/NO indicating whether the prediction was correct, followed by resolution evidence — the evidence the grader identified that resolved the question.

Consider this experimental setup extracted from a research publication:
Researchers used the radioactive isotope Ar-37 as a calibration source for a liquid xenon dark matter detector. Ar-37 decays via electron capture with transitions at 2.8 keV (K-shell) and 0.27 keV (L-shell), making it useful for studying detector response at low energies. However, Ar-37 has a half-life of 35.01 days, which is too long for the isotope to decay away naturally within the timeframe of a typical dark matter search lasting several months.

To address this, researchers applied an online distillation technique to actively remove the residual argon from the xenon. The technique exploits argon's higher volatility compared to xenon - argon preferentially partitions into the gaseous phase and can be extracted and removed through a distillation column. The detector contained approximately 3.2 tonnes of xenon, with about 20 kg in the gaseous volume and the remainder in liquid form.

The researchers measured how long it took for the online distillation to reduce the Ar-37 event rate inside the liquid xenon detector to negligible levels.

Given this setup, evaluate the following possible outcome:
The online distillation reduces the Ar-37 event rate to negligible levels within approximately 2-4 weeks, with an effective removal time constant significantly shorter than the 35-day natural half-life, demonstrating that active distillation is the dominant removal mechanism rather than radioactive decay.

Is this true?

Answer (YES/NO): YES